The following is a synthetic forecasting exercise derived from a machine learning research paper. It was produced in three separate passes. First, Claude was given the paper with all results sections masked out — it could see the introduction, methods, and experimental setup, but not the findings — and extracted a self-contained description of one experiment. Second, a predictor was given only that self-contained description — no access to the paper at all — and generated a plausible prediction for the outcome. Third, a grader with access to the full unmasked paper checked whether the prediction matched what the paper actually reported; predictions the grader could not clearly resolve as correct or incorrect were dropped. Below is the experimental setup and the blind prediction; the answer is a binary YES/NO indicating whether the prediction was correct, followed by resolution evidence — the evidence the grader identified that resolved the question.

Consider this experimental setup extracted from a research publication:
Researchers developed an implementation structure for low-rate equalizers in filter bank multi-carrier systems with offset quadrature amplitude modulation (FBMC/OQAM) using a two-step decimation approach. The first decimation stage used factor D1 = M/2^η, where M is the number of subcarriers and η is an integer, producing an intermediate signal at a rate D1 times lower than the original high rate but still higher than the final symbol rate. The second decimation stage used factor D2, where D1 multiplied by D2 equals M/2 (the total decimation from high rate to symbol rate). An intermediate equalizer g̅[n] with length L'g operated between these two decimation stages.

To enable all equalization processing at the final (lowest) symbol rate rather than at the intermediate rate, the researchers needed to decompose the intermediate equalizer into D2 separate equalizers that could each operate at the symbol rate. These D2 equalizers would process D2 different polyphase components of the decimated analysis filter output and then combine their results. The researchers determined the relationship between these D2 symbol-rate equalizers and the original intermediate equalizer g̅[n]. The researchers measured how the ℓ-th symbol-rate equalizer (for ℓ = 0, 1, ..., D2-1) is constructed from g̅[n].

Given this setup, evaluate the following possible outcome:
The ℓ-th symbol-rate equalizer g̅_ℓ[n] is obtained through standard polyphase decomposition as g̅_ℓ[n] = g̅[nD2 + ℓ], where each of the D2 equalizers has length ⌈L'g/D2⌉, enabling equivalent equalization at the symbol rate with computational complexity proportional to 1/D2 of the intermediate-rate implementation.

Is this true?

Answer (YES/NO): YES